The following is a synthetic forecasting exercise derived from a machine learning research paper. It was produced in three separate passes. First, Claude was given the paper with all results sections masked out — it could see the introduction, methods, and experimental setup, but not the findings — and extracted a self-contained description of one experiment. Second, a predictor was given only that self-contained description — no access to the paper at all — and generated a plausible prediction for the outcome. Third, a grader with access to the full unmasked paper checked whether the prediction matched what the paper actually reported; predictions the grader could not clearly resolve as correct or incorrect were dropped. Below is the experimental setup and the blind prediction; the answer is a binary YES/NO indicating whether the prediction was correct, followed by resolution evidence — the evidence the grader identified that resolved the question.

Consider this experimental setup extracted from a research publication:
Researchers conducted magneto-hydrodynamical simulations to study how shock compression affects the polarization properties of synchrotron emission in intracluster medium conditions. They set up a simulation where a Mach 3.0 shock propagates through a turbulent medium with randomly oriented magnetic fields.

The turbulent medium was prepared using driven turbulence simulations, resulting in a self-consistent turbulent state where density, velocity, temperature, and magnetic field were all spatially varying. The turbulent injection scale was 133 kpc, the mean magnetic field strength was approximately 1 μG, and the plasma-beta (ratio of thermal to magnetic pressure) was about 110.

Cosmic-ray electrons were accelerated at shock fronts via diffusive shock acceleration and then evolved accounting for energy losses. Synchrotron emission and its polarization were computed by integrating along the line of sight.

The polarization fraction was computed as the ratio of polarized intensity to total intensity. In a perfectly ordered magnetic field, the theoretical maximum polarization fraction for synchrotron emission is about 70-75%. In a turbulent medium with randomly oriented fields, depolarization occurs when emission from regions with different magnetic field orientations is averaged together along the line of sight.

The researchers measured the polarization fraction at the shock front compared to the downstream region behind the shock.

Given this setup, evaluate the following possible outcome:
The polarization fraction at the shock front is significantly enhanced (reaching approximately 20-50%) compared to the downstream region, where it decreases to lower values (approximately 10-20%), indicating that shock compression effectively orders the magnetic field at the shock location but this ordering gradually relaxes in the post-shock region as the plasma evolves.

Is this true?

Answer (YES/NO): NO